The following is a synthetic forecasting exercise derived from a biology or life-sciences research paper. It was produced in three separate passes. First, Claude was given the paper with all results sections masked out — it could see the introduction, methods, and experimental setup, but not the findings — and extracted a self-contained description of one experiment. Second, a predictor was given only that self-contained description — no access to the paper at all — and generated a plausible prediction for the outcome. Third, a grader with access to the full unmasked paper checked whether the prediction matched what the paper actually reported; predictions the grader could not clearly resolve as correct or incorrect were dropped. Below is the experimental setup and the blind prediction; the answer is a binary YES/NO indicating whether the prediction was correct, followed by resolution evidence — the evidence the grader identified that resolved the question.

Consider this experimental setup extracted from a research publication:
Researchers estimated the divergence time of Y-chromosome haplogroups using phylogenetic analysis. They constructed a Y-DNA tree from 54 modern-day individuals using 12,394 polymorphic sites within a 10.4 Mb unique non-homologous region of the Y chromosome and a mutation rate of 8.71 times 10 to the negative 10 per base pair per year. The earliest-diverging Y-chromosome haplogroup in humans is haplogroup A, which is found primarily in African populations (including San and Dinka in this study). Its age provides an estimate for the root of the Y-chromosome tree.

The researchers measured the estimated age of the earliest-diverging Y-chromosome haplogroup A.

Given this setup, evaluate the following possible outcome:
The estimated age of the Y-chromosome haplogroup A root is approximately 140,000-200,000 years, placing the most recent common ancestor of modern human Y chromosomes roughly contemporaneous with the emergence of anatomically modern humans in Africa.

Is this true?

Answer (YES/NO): NO